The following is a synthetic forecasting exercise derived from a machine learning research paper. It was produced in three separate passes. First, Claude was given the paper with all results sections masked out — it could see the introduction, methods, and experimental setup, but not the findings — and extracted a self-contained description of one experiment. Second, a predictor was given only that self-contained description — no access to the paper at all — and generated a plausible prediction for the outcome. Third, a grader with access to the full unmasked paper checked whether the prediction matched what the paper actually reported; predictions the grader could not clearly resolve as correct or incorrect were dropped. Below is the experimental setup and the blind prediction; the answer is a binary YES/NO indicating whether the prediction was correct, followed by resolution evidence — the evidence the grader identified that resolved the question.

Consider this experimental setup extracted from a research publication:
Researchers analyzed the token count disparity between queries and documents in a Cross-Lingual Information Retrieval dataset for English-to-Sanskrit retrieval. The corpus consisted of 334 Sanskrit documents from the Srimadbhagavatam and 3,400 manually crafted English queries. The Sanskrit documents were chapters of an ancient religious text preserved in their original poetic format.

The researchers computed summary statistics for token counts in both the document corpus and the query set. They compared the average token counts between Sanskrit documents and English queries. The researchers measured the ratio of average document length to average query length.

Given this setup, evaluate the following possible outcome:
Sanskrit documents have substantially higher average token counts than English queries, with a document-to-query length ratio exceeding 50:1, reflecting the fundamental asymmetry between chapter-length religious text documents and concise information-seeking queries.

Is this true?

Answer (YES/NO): YES